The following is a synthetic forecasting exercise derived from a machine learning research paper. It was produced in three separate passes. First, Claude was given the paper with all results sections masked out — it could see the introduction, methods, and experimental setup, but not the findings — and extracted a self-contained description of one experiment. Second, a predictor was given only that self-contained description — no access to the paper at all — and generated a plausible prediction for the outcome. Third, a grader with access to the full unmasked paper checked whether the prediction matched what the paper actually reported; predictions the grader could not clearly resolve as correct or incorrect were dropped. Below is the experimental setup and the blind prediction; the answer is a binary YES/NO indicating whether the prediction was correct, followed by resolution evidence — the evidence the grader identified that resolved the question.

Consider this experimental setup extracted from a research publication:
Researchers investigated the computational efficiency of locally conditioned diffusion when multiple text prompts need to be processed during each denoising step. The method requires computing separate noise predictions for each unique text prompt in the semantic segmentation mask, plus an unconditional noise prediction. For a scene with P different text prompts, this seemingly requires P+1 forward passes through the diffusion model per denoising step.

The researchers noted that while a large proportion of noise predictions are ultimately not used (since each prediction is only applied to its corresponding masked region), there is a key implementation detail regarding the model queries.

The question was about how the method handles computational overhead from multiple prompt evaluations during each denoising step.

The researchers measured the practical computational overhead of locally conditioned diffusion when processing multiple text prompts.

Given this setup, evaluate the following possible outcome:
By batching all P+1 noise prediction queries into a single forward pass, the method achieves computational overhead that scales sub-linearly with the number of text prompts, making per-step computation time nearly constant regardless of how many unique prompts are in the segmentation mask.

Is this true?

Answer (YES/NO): NO